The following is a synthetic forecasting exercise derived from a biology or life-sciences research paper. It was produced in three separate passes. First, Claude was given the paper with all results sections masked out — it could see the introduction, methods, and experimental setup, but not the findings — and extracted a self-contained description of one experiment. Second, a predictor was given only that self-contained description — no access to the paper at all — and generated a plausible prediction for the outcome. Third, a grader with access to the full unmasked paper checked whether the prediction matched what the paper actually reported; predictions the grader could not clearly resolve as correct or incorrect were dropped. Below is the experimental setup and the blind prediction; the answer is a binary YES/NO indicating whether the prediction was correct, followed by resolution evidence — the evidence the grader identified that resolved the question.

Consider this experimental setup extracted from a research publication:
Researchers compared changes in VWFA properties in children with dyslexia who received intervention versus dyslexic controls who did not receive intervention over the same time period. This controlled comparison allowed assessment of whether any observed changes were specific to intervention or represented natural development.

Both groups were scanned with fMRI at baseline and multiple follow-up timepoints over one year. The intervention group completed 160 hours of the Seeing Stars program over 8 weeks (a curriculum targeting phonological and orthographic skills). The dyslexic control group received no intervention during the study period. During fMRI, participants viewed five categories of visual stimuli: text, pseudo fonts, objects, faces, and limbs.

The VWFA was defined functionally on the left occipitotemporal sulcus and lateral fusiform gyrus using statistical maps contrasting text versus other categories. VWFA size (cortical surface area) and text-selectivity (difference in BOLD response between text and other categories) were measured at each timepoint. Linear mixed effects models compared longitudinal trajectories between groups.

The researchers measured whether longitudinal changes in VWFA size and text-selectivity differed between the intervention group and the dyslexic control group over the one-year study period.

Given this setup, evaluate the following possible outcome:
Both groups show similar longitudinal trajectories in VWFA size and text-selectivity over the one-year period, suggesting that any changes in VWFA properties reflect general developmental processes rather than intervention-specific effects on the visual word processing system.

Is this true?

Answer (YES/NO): NO